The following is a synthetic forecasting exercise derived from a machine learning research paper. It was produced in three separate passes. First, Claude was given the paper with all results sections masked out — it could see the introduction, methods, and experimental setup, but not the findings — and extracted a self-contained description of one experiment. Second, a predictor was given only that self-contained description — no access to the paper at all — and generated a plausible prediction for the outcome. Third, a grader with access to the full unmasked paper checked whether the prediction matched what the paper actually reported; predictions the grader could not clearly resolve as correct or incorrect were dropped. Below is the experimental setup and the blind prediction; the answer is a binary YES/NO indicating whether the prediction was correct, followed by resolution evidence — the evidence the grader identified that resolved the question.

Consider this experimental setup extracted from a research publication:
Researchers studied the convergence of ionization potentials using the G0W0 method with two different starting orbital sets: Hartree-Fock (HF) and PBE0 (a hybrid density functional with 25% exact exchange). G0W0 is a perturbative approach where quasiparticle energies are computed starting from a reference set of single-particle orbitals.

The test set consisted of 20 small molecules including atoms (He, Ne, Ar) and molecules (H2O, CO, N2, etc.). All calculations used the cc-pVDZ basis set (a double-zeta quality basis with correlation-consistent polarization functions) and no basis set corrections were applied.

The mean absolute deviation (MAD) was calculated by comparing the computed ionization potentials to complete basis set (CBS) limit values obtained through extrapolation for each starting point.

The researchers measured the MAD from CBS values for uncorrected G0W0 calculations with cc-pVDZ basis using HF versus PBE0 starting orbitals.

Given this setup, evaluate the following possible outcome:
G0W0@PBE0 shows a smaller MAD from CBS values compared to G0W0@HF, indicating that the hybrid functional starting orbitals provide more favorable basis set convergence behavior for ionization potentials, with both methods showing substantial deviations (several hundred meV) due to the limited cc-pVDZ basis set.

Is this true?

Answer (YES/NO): YES